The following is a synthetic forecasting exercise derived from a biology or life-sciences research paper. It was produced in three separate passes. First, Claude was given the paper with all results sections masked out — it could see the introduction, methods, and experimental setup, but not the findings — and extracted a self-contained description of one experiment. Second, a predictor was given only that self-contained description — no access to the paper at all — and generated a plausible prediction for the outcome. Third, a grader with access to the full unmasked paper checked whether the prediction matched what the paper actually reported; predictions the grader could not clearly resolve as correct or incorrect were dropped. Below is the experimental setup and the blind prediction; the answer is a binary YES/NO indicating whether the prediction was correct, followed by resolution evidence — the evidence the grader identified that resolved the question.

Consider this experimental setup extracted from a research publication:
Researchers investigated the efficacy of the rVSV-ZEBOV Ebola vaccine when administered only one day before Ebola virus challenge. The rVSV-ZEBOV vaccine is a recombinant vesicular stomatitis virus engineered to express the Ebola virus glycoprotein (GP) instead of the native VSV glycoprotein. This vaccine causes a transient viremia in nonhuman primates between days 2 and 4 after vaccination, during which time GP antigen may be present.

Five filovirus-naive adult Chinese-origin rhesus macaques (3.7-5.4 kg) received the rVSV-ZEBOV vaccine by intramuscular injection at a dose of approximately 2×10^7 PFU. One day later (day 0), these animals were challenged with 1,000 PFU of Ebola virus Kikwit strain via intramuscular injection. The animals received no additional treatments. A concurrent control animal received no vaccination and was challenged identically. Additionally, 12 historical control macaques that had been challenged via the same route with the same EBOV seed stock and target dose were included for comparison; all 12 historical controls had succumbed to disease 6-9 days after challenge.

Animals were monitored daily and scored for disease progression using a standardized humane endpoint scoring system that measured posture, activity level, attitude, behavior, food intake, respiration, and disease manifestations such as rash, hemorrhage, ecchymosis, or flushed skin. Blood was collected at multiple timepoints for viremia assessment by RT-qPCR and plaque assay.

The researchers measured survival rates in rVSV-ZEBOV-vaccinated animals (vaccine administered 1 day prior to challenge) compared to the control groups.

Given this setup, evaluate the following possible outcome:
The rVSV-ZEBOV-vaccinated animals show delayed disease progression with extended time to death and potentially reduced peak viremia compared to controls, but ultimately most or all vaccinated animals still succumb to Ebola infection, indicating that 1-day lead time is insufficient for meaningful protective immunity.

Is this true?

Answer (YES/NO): NO